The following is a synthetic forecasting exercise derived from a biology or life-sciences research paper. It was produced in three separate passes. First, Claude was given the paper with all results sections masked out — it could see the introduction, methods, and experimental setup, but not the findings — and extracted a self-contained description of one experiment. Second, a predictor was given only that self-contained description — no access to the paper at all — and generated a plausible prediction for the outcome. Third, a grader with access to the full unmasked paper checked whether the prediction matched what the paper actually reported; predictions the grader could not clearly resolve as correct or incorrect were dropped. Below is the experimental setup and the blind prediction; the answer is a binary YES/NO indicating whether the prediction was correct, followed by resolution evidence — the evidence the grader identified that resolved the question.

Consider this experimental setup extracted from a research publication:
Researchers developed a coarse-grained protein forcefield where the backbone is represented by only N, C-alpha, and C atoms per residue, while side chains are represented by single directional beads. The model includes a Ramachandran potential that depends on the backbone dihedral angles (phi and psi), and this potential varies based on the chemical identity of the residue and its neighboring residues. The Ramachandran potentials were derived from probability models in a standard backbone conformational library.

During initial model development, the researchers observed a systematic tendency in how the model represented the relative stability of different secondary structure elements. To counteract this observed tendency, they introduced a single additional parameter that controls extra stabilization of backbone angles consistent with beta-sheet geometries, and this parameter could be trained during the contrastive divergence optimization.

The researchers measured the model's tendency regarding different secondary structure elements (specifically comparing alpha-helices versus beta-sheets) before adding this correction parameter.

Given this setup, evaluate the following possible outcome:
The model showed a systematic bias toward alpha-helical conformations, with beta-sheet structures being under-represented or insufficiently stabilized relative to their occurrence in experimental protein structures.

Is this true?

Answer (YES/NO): YES